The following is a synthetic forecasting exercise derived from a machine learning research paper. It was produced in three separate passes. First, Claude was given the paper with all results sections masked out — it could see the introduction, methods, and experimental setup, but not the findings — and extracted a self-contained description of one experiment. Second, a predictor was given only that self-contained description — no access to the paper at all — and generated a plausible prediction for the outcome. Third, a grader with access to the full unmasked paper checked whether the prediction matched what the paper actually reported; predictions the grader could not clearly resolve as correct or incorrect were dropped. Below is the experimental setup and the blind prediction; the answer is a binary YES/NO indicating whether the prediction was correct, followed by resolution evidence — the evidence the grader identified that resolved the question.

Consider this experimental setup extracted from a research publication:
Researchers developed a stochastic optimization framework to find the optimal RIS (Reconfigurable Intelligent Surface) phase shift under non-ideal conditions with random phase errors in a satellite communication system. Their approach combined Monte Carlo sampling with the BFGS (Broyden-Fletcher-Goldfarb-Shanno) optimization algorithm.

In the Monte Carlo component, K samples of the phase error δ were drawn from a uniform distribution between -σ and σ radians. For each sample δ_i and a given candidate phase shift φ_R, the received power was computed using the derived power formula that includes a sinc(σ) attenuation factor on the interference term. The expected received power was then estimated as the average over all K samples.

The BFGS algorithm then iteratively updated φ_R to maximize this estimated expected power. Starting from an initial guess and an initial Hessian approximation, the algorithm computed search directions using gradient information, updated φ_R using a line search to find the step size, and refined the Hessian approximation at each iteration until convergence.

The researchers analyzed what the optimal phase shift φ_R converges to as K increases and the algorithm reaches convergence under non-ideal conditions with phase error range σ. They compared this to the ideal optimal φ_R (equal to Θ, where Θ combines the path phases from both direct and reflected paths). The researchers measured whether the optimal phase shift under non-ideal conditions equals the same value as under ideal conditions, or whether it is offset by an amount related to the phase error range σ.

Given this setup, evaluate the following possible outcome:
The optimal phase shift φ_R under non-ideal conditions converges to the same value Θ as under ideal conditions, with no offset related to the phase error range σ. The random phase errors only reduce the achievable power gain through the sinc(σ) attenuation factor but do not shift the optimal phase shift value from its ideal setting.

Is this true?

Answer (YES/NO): NO